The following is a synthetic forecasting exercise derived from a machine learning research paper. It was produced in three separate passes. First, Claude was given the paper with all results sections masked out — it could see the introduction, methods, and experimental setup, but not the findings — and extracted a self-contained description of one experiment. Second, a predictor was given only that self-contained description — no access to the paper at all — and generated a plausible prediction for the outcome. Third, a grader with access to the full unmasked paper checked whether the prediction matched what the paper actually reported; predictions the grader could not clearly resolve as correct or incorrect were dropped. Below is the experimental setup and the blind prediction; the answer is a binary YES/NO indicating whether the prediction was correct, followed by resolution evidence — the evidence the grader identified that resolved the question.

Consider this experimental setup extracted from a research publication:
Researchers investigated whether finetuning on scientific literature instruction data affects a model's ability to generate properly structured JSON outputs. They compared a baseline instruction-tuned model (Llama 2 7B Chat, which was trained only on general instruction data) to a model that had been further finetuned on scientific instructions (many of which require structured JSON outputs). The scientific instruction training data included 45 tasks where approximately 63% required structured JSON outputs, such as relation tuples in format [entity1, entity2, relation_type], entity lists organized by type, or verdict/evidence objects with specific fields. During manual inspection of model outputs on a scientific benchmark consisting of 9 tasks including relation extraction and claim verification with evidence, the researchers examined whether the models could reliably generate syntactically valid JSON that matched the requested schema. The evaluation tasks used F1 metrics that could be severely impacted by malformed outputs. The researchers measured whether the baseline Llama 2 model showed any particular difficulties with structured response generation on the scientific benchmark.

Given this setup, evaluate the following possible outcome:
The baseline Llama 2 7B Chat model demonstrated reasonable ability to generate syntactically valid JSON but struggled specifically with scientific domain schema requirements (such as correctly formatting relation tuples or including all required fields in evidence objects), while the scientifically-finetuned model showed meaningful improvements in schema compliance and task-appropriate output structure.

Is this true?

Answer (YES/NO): NO